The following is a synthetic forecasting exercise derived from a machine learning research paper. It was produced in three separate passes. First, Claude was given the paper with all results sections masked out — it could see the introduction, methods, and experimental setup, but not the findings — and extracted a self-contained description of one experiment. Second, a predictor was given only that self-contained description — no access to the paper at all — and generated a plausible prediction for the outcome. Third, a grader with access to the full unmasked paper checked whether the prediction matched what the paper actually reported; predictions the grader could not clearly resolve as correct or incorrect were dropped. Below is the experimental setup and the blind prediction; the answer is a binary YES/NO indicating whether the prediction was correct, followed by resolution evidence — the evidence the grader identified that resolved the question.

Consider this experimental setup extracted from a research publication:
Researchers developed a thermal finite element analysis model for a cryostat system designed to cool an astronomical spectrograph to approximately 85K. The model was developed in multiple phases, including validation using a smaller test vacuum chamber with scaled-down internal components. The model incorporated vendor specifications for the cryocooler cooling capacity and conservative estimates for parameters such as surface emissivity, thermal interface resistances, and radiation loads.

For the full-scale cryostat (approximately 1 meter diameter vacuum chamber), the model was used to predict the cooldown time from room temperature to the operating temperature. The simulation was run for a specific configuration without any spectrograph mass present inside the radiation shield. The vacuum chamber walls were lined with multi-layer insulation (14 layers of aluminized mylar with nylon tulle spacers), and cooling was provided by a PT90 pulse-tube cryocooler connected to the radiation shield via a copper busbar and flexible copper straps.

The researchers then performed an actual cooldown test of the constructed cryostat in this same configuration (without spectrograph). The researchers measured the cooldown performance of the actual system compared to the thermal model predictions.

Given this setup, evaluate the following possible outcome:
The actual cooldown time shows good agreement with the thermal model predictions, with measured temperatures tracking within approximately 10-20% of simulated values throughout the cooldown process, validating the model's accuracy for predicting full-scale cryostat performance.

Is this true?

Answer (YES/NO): NO